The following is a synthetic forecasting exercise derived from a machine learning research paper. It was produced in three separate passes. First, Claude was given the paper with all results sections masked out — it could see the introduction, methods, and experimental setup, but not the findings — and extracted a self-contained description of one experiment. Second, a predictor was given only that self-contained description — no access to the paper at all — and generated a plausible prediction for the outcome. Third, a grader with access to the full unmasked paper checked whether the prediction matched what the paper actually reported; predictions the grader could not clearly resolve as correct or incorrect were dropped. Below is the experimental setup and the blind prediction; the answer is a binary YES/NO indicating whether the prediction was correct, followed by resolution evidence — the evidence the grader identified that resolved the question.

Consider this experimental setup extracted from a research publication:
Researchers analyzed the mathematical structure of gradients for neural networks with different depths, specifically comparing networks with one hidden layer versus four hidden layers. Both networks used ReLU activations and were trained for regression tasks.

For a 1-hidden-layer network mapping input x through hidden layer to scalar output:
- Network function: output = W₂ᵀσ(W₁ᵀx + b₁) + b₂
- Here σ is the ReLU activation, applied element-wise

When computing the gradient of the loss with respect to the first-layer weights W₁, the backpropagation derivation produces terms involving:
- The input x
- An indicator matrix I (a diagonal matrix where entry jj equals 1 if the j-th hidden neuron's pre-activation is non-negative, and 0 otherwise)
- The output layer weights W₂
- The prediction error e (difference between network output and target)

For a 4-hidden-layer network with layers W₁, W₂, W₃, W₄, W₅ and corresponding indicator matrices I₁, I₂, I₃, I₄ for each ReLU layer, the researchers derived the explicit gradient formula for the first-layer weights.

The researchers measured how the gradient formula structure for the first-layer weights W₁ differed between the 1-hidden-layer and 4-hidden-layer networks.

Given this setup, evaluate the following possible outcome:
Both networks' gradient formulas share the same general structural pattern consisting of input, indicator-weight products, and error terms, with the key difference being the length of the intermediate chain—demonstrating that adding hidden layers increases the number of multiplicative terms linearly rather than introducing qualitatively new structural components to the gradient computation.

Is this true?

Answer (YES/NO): YES